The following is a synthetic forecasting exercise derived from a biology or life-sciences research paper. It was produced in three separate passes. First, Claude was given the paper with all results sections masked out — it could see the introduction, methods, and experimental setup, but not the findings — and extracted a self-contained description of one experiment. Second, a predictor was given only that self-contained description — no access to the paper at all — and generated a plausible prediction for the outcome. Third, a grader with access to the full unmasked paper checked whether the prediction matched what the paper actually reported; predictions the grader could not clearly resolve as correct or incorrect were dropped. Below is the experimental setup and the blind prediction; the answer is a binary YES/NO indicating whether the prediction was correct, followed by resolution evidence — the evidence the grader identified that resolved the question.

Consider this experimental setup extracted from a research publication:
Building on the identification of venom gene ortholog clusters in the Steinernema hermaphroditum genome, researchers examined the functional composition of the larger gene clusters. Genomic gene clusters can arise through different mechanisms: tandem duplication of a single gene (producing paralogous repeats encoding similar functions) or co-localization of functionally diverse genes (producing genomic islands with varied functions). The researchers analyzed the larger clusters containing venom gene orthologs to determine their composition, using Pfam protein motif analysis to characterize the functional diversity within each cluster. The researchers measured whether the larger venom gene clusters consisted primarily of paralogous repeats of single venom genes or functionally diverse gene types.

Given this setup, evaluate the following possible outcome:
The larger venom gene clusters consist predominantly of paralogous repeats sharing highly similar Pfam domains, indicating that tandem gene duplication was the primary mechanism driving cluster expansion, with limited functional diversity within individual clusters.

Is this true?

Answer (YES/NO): NO